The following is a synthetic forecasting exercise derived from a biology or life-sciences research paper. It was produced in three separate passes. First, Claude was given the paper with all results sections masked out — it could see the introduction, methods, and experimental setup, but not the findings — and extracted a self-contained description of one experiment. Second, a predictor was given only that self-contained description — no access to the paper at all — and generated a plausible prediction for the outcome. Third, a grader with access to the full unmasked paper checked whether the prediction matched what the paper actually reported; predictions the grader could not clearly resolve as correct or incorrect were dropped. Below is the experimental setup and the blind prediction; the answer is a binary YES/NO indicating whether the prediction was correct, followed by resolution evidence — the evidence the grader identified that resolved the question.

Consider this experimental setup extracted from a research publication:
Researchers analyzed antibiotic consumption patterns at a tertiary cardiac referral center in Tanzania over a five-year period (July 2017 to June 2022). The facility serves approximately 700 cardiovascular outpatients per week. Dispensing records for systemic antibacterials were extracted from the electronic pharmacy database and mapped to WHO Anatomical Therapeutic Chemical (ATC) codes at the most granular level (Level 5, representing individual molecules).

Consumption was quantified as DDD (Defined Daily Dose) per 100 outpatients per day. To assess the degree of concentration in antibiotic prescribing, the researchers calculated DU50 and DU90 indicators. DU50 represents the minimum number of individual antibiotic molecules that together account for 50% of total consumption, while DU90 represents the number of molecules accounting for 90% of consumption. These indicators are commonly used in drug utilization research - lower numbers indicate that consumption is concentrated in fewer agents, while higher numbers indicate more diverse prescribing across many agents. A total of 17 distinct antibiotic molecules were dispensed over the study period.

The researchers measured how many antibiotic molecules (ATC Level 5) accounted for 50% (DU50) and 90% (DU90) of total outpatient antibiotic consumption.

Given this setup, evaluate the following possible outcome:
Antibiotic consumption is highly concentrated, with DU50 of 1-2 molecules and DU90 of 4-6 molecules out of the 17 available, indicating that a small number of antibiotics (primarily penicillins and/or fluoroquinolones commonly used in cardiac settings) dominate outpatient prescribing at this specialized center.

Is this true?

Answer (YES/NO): NO